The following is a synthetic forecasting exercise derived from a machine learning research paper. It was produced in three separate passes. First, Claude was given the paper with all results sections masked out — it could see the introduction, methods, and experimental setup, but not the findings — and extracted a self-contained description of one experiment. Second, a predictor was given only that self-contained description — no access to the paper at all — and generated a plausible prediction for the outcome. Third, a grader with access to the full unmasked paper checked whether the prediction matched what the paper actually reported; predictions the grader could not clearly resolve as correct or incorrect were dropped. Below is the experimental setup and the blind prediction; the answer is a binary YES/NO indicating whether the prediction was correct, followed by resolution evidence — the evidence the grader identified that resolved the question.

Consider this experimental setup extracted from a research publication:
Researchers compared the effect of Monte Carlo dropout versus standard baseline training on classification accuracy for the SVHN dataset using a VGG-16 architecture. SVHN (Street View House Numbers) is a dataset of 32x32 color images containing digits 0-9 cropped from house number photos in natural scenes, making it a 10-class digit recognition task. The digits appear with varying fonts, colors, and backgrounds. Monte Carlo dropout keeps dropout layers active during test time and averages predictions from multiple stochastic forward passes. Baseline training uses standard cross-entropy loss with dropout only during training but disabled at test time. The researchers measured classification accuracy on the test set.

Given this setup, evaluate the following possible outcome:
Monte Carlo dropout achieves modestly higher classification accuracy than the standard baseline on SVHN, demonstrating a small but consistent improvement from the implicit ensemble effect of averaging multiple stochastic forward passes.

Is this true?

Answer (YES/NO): YES